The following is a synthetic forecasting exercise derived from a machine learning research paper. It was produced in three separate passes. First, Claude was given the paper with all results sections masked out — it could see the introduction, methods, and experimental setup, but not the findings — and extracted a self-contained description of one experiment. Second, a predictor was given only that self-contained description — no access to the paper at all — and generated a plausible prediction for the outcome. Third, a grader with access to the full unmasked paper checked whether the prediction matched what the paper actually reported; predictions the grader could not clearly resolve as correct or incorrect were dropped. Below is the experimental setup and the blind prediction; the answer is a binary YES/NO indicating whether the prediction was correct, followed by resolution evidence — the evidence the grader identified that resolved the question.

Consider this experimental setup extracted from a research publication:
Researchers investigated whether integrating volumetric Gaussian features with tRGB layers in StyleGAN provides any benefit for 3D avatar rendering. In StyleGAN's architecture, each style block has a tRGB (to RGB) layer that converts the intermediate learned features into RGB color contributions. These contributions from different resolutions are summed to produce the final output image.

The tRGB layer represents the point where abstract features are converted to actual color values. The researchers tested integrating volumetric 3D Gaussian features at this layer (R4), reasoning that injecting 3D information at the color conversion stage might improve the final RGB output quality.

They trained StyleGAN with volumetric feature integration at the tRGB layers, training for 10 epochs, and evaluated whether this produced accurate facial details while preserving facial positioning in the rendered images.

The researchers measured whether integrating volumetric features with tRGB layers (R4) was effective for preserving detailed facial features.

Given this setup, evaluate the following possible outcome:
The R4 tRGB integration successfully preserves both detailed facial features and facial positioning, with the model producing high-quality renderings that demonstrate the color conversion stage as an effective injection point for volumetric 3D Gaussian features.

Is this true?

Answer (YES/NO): NO